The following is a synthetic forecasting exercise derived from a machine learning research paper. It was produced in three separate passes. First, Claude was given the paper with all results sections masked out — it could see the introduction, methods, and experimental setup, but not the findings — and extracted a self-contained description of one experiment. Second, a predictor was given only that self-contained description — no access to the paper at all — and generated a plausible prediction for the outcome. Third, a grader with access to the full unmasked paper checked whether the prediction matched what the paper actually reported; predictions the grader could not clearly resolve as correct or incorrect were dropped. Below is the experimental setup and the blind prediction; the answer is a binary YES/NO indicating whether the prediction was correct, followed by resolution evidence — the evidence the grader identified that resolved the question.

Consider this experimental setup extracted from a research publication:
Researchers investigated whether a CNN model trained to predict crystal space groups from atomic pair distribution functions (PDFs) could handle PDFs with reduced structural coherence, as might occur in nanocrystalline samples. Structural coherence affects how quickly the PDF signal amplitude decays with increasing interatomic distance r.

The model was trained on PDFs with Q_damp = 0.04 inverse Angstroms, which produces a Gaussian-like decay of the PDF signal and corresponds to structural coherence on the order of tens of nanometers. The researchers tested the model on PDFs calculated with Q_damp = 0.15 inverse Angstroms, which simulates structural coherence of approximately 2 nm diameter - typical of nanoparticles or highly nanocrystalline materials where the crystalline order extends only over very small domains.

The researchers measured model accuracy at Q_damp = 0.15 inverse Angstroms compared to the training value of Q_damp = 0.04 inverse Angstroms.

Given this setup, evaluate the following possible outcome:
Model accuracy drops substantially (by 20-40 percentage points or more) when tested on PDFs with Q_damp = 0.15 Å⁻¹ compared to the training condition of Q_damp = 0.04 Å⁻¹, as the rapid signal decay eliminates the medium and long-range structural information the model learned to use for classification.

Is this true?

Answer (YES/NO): YES